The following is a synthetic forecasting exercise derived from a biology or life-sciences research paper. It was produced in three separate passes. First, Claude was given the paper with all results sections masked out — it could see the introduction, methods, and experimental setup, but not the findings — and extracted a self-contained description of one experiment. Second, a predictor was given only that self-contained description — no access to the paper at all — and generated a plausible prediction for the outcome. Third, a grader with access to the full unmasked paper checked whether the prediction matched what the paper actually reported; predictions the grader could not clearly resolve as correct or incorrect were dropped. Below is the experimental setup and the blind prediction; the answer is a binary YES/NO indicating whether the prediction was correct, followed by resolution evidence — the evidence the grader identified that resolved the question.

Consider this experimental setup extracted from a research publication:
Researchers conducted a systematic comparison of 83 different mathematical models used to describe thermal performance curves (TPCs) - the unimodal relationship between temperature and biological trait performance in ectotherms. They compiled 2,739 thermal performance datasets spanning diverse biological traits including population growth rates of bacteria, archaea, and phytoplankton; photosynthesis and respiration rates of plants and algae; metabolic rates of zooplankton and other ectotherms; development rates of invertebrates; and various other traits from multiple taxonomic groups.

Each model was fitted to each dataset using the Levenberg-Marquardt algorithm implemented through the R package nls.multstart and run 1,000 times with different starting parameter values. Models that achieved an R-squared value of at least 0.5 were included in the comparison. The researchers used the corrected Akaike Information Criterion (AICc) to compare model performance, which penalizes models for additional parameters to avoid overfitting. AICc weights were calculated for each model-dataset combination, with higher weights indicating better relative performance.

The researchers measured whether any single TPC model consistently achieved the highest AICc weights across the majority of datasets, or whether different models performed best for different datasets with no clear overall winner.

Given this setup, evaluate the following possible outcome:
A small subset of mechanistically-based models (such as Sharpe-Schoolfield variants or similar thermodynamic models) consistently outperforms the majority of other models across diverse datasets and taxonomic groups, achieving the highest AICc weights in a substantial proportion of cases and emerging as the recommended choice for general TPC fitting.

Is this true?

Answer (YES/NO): NO